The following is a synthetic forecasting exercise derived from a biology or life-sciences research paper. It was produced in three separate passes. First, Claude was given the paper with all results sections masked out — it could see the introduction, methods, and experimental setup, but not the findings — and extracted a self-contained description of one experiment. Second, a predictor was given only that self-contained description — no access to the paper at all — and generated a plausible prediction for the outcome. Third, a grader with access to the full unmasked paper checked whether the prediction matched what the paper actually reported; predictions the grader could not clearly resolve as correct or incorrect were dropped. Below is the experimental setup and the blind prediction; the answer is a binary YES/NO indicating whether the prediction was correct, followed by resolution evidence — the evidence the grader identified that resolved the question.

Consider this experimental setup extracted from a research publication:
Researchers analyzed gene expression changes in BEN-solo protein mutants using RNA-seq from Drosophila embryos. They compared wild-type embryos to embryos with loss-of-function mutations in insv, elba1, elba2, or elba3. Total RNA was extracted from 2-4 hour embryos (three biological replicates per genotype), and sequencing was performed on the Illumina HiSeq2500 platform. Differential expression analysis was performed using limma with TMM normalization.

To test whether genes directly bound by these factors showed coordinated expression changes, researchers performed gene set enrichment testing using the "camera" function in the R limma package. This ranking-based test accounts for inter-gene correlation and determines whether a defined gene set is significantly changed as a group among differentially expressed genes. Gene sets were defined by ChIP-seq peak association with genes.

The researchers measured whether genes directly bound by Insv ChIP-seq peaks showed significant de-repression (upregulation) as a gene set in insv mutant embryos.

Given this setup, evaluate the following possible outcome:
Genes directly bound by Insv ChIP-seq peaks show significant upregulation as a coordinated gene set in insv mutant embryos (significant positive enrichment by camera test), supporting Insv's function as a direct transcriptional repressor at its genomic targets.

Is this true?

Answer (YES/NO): YES